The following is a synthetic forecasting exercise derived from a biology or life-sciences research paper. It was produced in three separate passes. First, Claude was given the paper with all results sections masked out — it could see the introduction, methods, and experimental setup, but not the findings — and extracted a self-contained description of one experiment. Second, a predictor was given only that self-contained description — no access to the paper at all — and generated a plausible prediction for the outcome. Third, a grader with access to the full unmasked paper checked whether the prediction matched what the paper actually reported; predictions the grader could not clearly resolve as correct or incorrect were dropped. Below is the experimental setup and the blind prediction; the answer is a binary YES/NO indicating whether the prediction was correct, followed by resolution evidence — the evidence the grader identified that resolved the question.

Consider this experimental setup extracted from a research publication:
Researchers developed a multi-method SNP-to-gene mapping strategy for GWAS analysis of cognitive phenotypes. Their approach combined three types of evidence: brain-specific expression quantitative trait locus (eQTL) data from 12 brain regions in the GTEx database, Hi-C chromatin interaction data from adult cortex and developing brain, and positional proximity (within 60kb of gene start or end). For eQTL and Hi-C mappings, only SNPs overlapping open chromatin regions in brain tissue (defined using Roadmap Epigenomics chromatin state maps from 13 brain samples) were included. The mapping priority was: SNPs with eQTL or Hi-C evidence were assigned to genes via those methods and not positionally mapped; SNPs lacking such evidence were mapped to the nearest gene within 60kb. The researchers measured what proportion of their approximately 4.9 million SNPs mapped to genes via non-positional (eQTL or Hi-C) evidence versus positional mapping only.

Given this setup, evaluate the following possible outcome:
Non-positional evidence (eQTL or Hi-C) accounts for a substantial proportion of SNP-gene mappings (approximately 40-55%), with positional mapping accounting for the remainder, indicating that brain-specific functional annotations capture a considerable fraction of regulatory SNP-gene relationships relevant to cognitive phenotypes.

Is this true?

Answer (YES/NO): NO